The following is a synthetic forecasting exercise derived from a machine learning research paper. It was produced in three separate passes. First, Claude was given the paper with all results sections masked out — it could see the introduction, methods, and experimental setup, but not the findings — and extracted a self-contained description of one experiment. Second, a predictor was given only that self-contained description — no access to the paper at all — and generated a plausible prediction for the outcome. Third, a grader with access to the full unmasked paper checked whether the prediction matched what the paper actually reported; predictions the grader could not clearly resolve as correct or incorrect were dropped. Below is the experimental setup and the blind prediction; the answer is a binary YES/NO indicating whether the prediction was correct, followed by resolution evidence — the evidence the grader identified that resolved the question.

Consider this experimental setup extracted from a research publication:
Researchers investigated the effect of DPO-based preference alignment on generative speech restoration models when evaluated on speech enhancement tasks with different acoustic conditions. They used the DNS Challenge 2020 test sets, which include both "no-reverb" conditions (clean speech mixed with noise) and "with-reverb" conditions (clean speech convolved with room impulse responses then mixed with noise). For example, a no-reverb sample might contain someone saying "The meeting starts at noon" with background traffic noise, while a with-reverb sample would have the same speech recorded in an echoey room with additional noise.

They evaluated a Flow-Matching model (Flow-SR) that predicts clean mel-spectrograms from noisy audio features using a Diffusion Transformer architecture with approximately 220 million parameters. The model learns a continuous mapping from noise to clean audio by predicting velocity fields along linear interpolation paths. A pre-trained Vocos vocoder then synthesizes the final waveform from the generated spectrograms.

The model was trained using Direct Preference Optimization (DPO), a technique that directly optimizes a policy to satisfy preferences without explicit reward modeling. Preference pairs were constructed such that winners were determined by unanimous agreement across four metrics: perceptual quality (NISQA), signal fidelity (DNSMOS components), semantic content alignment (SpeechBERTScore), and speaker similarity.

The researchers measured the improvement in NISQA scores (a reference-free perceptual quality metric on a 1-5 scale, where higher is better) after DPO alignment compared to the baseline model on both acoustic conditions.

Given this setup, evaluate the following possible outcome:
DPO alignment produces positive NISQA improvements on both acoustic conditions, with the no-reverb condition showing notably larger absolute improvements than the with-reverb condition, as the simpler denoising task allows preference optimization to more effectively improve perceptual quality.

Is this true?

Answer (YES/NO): NO